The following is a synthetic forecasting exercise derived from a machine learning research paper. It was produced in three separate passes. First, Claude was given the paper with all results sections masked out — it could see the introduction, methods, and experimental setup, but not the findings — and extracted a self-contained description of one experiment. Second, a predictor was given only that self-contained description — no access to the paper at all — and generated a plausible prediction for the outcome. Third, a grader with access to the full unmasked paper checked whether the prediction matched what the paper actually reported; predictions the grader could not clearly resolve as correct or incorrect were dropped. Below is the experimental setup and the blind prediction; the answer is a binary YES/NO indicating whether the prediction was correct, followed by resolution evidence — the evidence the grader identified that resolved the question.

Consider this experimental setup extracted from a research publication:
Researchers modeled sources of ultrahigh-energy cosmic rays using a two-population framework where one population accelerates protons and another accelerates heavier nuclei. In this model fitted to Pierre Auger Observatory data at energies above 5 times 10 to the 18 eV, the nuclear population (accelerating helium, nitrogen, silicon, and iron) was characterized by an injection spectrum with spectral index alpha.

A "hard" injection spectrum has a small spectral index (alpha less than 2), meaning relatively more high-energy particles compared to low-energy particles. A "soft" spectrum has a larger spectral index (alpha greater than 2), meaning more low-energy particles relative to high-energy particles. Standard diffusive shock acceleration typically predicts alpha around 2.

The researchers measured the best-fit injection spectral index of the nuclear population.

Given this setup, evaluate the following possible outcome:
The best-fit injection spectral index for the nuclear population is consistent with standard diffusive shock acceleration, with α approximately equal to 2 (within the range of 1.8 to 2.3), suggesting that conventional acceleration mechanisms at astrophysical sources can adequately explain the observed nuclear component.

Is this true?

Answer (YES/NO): NO